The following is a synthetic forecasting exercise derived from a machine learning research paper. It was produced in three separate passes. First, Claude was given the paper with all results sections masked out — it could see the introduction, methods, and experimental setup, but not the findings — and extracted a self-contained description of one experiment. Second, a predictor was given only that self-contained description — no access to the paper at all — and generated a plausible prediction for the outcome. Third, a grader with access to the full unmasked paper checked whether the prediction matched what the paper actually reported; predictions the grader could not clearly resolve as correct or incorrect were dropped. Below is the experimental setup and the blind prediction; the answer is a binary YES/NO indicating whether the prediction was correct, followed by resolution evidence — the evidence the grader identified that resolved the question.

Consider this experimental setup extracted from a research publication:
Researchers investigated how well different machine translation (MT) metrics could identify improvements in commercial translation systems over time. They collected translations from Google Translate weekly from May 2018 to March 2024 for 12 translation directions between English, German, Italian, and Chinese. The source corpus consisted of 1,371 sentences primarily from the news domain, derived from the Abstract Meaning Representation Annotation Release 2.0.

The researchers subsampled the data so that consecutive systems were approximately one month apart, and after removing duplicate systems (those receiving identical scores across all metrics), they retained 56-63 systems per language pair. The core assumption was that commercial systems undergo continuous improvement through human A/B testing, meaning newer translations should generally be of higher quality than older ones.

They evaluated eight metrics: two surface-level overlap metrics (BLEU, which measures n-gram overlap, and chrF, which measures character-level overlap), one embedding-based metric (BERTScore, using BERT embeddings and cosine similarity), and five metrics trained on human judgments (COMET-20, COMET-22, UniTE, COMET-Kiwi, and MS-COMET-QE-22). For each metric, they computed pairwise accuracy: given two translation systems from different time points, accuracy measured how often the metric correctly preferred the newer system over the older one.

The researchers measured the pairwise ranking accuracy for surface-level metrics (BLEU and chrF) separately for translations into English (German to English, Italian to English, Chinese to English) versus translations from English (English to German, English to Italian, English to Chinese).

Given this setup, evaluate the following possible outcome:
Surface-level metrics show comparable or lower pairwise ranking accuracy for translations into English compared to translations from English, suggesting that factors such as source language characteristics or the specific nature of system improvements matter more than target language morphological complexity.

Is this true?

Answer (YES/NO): NO